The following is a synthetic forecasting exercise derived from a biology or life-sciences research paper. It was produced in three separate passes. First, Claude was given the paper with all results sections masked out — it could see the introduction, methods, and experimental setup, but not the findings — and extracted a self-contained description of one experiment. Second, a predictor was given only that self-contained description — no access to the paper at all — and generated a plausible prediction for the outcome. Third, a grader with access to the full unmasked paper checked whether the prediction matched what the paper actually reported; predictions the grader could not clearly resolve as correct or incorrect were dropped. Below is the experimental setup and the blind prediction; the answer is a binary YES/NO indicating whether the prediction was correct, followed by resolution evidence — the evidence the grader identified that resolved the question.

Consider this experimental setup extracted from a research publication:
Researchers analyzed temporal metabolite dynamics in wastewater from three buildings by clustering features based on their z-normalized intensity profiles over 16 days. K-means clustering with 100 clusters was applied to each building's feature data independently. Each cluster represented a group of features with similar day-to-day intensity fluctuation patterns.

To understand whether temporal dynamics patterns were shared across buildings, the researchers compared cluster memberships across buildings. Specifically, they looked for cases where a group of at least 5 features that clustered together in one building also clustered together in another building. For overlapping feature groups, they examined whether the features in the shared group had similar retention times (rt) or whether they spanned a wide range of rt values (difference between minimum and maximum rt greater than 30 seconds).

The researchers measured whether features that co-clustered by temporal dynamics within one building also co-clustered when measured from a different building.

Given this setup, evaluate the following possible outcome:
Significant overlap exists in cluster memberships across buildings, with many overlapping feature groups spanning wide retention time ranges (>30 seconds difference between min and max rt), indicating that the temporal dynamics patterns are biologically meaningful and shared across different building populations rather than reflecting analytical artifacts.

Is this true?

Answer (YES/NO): NO